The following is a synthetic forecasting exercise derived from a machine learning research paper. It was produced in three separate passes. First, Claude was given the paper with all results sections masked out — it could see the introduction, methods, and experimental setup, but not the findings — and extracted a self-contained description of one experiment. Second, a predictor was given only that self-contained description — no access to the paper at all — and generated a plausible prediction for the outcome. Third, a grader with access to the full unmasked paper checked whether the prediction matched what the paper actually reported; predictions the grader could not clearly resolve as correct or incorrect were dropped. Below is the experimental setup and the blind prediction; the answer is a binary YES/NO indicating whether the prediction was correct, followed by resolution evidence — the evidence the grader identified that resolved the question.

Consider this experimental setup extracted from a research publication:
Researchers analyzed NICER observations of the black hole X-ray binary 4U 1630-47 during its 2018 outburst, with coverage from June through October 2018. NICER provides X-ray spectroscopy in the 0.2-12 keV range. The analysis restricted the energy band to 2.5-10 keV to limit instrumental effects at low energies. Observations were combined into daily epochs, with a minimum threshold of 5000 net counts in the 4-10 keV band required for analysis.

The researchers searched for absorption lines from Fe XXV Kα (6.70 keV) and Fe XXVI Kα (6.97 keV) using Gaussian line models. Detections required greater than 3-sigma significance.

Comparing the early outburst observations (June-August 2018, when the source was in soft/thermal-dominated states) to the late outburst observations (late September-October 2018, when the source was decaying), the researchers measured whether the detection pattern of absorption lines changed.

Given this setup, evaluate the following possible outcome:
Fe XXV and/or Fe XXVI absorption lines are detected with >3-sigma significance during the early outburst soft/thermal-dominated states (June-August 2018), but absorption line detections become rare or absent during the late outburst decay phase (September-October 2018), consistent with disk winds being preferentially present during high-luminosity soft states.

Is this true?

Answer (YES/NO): YES